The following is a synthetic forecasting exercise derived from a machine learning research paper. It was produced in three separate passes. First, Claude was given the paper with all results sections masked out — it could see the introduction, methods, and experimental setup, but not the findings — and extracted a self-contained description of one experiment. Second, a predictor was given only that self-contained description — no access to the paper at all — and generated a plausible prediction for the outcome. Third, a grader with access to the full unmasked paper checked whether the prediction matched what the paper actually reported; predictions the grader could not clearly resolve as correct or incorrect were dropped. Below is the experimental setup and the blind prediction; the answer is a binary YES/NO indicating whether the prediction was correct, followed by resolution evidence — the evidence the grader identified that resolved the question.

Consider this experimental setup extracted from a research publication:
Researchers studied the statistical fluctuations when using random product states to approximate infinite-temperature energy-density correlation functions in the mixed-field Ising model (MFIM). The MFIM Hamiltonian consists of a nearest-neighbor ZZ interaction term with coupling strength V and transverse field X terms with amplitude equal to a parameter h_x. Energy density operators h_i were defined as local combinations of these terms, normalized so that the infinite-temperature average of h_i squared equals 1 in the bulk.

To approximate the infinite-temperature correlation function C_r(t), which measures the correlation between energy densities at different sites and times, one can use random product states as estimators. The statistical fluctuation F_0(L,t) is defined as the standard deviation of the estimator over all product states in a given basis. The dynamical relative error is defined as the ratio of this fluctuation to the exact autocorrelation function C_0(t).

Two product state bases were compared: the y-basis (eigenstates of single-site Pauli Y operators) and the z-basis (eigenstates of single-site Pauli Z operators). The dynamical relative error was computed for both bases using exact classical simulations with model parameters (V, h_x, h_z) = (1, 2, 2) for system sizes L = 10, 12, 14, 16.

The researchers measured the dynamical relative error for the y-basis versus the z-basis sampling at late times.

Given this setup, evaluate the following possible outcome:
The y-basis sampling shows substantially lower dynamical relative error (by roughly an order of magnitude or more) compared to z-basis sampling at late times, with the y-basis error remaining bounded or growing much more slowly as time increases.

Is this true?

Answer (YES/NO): NO